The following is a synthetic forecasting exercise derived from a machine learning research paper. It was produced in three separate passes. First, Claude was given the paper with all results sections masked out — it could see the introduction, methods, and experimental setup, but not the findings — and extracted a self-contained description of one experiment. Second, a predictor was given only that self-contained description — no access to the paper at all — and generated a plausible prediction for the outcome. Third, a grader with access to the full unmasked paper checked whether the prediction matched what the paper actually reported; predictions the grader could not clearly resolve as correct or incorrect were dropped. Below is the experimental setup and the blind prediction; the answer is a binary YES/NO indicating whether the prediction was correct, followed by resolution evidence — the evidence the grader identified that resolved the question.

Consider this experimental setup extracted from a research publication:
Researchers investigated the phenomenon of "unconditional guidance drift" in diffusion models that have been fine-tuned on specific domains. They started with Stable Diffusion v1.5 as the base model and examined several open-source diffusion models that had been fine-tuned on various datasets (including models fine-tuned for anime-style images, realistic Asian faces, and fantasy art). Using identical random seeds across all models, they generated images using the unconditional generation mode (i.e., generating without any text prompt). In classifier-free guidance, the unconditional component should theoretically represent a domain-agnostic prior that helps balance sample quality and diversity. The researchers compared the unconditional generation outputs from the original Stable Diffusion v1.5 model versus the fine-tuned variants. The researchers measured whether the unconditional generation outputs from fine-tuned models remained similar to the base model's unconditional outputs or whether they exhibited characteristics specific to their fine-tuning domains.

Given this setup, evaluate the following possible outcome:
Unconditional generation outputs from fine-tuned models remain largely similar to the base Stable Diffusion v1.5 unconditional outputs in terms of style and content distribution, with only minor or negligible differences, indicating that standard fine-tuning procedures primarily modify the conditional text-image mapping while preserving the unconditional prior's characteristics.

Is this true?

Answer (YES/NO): NO